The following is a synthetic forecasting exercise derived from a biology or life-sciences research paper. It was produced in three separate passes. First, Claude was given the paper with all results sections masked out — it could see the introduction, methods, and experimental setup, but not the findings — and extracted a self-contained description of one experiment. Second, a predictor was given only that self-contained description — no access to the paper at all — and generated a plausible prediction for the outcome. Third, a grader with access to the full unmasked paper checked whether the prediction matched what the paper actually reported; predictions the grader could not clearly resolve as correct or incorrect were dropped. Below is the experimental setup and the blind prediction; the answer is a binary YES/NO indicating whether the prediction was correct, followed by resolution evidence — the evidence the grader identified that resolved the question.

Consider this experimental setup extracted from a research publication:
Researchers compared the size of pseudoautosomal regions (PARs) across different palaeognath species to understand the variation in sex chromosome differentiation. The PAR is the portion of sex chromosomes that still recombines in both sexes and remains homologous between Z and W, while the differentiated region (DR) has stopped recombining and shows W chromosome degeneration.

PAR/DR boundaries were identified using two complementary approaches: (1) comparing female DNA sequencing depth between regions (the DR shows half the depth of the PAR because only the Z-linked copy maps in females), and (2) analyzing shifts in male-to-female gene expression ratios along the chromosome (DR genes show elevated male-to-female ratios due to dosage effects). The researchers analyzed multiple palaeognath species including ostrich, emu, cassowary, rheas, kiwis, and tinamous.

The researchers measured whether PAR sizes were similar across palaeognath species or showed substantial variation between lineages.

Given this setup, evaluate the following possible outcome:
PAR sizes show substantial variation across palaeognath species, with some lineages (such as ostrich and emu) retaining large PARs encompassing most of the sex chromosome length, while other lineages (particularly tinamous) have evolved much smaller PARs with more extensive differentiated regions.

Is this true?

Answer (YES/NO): YES